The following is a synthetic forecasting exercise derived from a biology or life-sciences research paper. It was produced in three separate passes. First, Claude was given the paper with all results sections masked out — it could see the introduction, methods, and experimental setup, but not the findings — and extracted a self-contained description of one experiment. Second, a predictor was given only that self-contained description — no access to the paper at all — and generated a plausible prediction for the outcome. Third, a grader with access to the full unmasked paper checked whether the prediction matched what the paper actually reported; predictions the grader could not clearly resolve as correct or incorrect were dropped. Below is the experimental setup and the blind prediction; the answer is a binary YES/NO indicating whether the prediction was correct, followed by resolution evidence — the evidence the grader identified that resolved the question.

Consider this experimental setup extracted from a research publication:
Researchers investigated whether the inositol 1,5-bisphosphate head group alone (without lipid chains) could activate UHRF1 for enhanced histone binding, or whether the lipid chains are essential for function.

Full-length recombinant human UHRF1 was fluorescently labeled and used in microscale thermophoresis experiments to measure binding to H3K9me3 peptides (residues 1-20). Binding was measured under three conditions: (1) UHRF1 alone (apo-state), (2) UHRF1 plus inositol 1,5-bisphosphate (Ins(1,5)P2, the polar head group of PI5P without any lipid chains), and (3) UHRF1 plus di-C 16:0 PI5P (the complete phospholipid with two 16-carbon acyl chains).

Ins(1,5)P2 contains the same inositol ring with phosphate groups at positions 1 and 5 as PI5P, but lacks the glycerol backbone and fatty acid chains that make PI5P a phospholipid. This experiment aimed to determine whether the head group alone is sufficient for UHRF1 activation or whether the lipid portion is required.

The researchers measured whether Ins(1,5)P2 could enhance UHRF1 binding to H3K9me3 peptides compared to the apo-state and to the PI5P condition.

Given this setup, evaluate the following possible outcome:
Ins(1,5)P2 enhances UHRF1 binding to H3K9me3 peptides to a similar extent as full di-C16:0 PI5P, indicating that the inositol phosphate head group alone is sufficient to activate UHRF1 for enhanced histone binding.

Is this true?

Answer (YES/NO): NO